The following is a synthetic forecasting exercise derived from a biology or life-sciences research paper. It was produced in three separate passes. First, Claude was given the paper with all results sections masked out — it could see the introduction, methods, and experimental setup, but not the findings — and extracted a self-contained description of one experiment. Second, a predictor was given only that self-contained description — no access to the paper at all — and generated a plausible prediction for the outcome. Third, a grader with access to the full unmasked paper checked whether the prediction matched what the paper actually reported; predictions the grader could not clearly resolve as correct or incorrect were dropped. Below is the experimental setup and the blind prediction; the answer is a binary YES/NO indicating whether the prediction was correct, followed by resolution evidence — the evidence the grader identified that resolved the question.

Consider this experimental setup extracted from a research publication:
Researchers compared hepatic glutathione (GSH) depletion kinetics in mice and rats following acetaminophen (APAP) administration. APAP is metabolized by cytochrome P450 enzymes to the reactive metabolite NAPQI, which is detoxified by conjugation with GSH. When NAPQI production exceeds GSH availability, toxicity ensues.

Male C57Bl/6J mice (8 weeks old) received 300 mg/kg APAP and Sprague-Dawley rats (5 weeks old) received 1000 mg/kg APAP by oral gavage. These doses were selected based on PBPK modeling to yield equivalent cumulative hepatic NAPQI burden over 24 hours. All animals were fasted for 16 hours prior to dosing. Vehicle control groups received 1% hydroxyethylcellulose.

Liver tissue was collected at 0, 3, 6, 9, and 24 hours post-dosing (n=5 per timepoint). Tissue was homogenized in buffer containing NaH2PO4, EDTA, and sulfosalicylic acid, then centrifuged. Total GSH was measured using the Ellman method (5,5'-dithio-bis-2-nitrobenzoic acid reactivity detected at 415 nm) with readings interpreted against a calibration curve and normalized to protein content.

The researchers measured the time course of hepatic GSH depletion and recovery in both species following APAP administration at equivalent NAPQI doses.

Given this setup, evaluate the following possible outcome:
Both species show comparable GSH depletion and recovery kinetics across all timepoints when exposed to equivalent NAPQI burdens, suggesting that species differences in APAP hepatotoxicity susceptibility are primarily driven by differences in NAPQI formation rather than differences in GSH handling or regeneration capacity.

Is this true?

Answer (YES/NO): NO